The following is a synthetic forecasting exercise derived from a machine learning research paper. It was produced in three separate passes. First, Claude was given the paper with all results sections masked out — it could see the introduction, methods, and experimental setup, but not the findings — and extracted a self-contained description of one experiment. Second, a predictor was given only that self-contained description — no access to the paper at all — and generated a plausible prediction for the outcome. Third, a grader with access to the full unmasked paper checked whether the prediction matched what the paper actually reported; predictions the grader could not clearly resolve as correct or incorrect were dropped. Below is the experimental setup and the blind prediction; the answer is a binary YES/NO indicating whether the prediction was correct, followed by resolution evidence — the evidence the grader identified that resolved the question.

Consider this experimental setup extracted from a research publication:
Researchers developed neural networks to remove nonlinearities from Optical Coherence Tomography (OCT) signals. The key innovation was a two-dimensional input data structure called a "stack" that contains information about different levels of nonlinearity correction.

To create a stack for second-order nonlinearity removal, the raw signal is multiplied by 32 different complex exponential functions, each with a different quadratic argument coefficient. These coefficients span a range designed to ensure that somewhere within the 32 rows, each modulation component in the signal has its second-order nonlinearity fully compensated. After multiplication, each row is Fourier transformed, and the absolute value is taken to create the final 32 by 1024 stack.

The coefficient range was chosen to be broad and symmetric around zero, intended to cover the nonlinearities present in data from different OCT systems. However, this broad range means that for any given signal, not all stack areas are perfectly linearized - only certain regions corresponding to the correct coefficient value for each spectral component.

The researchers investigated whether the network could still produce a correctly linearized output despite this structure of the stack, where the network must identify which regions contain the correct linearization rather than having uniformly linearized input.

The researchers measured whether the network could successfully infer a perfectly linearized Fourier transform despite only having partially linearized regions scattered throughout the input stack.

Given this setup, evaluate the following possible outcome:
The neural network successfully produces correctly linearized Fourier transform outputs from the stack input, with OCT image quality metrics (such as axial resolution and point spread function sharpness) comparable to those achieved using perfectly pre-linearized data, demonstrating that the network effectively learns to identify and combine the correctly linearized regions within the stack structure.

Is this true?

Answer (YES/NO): YES